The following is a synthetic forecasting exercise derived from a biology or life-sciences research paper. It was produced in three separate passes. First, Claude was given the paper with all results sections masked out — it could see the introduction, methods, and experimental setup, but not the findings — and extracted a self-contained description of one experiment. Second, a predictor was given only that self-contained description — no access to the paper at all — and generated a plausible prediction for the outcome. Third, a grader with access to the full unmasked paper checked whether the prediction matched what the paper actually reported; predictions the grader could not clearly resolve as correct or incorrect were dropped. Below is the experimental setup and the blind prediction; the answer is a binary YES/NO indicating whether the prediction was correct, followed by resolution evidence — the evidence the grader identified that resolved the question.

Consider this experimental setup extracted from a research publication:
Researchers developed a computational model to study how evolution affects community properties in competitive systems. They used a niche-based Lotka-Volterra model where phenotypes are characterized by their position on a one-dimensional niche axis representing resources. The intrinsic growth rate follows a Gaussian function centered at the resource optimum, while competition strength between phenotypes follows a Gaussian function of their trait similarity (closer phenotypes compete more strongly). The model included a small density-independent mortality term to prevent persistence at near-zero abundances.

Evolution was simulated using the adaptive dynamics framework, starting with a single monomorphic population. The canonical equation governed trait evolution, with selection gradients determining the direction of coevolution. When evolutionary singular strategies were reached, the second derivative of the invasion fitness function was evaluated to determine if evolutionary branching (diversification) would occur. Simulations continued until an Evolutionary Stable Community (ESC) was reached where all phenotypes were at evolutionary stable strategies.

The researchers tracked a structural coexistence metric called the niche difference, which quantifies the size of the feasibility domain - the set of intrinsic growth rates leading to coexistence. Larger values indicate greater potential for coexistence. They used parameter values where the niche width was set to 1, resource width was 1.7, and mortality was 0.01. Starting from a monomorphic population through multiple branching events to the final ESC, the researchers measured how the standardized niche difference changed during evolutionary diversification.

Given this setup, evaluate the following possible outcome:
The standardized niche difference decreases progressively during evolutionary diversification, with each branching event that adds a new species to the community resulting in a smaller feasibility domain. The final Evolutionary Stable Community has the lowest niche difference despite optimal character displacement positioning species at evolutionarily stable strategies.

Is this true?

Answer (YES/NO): NO